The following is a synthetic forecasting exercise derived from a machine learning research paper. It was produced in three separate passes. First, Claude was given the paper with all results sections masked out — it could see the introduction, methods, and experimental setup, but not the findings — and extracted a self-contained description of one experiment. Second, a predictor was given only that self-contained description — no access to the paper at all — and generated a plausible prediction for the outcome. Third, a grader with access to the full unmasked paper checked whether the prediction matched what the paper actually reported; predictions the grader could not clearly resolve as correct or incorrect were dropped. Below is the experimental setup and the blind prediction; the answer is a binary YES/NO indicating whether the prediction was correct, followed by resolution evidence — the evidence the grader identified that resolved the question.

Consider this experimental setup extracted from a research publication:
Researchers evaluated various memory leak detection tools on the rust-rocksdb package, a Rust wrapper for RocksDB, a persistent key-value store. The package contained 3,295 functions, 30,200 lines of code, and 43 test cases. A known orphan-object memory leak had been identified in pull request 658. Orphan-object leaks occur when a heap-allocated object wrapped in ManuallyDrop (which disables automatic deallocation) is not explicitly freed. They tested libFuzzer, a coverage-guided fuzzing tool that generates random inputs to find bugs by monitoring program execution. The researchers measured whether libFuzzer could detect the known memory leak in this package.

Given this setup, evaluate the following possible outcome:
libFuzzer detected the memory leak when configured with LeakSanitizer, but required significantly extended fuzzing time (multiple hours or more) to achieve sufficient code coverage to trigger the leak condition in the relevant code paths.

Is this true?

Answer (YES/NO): NO